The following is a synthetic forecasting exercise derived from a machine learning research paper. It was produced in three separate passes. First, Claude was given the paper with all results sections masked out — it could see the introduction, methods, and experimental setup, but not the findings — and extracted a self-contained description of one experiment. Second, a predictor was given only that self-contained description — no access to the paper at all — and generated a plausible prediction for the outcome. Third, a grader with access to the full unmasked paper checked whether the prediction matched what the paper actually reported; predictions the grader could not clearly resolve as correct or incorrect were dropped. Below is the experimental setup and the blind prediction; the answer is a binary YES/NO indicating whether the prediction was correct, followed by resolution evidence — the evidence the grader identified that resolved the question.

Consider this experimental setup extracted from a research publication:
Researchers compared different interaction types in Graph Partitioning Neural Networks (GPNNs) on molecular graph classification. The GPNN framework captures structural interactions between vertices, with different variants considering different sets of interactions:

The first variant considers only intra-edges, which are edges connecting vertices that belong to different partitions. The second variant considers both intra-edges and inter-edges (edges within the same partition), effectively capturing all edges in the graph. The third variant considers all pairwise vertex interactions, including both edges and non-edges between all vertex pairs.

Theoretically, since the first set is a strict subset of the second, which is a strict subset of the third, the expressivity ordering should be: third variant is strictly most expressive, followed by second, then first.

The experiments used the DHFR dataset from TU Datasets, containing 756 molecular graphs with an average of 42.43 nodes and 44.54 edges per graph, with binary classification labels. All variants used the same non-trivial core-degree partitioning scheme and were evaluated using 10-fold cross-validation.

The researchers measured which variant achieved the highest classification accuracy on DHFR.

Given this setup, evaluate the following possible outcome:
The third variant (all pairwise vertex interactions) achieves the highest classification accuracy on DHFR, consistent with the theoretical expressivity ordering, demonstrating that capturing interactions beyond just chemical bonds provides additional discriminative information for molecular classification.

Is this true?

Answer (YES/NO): NO